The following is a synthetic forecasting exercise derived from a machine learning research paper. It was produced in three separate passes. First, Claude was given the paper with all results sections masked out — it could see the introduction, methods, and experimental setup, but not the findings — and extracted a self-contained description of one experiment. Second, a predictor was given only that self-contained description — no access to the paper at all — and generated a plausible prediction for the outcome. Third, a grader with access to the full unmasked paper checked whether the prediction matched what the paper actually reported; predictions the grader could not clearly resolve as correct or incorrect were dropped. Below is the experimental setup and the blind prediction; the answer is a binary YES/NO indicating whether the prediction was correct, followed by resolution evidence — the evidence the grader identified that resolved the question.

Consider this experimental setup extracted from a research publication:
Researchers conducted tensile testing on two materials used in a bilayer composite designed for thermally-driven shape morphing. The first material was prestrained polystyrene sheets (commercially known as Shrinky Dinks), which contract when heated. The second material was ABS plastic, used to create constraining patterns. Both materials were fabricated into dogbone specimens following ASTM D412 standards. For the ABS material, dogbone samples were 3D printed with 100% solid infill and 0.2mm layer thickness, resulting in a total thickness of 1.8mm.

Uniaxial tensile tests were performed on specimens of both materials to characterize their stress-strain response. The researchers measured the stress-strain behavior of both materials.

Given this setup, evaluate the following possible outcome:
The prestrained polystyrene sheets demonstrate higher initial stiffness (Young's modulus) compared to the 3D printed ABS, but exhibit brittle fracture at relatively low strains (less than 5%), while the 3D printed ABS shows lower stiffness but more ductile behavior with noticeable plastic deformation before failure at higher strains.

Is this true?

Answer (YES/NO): NO